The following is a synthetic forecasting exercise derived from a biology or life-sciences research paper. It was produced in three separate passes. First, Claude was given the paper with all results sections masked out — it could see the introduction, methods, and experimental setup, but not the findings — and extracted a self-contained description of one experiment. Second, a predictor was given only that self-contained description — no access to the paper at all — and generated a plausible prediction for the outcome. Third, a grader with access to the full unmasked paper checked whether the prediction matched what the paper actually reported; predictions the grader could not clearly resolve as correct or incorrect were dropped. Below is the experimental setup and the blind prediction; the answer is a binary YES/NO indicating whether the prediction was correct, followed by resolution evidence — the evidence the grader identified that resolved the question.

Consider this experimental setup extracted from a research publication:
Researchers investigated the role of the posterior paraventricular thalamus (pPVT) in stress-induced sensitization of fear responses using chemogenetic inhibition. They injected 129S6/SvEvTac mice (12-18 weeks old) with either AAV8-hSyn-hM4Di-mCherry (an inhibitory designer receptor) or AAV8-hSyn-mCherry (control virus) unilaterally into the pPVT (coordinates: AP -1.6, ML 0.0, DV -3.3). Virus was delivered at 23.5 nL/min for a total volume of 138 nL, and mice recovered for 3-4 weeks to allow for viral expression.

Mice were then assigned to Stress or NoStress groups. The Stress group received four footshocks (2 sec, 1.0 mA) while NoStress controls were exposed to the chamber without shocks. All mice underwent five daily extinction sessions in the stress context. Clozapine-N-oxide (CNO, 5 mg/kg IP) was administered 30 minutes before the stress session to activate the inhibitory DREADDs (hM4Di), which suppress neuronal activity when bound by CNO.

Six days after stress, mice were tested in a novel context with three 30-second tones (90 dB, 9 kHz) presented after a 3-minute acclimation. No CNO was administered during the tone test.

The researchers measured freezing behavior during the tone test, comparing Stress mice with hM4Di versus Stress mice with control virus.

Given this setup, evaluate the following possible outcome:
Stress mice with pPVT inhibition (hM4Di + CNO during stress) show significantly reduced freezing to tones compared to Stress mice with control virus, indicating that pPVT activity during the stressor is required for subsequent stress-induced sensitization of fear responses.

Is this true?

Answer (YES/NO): YES